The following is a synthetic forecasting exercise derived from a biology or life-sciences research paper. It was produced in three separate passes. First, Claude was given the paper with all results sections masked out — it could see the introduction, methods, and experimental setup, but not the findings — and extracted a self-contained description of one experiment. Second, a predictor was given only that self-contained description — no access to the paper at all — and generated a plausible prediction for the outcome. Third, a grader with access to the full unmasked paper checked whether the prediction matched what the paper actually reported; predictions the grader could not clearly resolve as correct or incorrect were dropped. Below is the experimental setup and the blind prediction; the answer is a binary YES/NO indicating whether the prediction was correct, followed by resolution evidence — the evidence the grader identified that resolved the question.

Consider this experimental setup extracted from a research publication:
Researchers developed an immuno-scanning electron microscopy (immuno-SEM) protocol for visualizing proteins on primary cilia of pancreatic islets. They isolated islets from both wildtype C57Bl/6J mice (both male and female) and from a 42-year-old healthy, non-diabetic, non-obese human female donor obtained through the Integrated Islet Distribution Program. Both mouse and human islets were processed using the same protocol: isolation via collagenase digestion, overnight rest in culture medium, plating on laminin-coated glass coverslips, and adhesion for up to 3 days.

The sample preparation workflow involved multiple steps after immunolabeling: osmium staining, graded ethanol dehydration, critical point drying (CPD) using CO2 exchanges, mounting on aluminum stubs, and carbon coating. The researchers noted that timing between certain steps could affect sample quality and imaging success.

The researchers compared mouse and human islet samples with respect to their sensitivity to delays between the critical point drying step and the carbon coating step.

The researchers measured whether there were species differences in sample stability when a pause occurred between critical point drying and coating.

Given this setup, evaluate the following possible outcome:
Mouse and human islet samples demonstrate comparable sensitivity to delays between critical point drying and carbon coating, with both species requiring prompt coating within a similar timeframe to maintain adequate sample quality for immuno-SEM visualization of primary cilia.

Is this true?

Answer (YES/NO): NO